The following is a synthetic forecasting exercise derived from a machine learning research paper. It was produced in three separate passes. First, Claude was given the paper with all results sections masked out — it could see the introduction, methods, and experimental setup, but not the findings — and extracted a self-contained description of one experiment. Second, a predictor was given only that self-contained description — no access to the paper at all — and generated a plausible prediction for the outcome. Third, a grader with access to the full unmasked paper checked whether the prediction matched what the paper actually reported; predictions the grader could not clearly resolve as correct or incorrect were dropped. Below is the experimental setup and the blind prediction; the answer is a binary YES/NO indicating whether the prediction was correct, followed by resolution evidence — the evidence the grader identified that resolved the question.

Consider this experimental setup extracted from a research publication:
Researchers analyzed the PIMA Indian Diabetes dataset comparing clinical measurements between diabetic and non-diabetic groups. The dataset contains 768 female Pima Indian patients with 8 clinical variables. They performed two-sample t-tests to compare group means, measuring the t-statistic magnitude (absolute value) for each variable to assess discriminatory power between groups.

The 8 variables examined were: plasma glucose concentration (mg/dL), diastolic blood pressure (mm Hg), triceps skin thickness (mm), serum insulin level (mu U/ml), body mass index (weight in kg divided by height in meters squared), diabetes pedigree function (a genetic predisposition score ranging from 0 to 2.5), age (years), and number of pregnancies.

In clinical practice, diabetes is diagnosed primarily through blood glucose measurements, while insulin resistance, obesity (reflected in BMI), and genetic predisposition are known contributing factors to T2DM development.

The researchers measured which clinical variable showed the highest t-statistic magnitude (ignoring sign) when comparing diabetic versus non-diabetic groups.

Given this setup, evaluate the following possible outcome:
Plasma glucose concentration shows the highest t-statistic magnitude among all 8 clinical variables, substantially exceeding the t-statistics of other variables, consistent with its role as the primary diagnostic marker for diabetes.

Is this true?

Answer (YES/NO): YES